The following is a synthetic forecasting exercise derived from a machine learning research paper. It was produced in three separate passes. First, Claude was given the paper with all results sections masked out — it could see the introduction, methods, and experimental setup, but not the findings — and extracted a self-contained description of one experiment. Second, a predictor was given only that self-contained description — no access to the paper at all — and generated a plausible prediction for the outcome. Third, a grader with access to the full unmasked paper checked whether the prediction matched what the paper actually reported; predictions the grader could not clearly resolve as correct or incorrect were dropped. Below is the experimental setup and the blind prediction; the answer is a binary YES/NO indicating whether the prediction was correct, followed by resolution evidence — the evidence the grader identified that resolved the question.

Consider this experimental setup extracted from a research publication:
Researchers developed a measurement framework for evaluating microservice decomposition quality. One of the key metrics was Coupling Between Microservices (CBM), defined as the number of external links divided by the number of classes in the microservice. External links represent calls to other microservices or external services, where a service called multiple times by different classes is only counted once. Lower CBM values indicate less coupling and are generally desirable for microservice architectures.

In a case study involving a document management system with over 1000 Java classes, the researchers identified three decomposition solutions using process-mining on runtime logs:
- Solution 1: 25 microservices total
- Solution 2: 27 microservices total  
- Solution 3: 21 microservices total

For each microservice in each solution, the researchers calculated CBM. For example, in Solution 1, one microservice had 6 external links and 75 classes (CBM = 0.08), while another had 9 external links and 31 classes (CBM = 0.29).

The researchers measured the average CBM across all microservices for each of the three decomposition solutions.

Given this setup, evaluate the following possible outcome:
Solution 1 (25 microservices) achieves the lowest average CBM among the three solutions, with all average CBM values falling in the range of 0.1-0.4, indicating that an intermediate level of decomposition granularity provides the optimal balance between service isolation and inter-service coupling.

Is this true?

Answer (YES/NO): NO